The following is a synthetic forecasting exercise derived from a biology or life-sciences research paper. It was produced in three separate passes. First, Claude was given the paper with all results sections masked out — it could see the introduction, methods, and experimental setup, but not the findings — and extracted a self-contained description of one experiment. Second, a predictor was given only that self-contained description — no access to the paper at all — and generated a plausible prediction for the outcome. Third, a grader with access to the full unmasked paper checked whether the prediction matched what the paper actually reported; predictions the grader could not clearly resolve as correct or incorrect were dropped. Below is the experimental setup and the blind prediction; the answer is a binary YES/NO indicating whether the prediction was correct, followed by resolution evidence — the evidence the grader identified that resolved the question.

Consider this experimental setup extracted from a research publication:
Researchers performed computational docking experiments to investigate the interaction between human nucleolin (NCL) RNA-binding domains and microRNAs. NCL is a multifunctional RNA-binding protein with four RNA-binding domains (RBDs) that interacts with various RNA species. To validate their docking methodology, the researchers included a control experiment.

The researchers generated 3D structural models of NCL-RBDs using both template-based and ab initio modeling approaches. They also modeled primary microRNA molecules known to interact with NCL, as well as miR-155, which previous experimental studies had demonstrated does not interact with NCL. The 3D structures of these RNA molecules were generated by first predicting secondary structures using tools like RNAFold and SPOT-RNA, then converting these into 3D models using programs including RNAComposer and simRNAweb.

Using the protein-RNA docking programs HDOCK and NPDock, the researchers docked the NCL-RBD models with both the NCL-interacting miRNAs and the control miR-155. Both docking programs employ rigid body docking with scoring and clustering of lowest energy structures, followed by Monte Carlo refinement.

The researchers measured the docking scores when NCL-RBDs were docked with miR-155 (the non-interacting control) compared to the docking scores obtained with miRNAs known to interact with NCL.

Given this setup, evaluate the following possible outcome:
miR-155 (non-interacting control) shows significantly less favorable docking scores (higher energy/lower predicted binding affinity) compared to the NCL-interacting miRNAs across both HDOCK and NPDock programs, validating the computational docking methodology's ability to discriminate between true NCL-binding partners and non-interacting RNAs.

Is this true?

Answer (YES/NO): NO